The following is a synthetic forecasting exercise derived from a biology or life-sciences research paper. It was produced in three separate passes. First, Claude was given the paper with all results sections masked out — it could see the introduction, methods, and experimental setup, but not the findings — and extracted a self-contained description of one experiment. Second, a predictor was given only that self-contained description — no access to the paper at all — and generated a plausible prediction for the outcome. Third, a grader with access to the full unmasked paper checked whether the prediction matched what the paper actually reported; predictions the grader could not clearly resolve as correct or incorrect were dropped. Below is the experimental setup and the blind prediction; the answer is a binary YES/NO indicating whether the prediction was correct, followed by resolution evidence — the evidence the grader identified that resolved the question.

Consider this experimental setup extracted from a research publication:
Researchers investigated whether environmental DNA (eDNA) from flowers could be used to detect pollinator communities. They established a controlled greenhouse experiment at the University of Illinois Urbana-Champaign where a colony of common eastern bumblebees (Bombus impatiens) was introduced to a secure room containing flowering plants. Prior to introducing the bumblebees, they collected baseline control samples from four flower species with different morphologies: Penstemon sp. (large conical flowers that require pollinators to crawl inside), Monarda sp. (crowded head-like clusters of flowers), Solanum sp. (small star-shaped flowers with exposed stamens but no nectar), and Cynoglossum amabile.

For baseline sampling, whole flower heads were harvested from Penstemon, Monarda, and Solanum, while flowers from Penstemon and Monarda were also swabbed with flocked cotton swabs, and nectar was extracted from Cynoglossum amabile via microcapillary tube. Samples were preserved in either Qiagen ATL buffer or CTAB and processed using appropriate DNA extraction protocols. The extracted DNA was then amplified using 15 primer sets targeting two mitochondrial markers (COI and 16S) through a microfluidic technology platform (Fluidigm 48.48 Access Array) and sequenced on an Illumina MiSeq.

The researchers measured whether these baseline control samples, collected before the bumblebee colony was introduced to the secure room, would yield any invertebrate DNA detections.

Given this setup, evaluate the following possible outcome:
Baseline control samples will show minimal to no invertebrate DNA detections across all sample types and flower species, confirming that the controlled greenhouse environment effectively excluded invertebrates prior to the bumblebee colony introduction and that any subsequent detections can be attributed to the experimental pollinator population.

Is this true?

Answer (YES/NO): NO